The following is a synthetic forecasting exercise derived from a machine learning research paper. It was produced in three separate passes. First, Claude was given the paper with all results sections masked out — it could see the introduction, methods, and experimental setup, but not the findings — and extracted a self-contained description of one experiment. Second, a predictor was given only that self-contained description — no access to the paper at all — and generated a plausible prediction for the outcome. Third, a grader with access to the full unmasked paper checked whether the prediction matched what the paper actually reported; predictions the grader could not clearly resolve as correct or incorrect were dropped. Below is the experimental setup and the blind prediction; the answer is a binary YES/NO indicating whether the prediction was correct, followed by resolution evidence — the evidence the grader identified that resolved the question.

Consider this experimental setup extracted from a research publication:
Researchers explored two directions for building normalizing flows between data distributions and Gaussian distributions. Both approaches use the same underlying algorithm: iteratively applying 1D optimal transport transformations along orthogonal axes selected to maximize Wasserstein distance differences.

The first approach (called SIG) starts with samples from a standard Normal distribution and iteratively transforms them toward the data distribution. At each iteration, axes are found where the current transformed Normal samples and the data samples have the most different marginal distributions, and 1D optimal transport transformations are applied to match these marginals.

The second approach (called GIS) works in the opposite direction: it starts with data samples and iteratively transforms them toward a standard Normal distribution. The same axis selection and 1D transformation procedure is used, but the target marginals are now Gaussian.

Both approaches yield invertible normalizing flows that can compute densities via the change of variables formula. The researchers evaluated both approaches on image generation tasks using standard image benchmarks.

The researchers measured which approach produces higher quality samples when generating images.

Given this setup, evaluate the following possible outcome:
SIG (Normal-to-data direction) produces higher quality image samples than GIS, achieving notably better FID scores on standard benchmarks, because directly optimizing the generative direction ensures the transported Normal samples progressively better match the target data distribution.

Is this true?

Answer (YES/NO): YES